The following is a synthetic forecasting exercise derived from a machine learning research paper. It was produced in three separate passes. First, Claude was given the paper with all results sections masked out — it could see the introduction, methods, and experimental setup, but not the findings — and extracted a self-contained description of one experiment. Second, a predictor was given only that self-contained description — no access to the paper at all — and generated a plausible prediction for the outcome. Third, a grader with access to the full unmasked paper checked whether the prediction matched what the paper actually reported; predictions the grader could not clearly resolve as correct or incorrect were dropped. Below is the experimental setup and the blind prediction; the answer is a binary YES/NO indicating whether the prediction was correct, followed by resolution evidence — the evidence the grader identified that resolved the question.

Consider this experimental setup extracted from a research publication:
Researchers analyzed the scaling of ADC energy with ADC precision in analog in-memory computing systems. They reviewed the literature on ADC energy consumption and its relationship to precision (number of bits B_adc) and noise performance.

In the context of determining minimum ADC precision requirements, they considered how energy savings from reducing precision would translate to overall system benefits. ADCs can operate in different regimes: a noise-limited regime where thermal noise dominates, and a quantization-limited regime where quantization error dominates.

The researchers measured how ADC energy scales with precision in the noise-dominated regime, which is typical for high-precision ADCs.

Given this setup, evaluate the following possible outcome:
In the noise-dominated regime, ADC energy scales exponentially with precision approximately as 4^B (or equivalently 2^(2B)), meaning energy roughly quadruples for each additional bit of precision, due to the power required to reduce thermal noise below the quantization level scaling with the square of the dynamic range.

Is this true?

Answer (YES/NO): YES